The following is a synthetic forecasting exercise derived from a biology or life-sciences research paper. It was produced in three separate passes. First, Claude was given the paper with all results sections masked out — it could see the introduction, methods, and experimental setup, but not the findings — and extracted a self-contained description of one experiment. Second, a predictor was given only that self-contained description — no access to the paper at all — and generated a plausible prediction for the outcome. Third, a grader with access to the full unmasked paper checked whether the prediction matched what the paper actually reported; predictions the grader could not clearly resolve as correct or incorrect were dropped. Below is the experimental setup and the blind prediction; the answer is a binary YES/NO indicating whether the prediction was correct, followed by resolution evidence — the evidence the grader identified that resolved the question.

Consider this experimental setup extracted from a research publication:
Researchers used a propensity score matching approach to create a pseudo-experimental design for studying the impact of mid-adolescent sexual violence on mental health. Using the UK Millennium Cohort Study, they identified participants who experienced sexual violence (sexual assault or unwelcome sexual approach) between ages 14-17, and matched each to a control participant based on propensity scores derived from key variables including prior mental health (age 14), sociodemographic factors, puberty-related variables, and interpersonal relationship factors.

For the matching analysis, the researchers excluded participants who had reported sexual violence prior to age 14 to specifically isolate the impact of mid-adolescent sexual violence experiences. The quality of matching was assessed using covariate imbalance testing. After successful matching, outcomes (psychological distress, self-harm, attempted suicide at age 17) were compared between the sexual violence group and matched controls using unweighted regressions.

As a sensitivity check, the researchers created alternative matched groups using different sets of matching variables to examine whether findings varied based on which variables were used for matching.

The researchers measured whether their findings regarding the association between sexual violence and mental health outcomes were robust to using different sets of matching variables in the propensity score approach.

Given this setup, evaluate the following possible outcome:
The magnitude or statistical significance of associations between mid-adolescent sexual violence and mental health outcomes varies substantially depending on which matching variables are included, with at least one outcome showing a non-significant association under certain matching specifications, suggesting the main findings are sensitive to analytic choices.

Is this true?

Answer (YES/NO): NO